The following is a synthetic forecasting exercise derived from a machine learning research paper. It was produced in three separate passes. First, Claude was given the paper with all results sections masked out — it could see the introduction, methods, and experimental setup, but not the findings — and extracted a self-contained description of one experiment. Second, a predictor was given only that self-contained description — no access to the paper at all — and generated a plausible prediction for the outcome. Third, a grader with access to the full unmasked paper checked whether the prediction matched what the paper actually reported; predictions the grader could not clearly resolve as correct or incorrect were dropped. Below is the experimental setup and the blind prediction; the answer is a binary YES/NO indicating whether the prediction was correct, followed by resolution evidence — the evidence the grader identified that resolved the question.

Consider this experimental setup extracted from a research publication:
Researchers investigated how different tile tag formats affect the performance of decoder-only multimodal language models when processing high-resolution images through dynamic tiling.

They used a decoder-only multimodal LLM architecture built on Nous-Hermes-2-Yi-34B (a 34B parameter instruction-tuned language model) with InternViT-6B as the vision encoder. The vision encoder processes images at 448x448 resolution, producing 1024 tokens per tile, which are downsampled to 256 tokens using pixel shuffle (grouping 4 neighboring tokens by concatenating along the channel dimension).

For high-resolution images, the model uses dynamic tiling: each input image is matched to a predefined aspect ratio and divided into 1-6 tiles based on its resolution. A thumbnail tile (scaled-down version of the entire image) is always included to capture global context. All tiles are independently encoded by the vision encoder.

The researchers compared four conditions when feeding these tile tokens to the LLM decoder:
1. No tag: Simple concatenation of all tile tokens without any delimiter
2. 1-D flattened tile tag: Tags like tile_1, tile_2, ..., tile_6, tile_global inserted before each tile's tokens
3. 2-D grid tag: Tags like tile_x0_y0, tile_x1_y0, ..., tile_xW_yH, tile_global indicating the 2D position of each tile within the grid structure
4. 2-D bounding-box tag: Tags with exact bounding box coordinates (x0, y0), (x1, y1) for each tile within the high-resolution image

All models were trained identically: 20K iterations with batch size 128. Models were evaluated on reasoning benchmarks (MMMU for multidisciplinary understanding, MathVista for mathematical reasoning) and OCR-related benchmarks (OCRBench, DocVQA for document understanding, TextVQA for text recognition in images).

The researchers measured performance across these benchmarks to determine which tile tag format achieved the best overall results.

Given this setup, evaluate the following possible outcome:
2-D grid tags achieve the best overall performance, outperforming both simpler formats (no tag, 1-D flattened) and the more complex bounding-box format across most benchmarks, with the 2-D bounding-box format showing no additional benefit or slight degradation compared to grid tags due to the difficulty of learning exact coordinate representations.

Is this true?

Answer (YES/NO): NO